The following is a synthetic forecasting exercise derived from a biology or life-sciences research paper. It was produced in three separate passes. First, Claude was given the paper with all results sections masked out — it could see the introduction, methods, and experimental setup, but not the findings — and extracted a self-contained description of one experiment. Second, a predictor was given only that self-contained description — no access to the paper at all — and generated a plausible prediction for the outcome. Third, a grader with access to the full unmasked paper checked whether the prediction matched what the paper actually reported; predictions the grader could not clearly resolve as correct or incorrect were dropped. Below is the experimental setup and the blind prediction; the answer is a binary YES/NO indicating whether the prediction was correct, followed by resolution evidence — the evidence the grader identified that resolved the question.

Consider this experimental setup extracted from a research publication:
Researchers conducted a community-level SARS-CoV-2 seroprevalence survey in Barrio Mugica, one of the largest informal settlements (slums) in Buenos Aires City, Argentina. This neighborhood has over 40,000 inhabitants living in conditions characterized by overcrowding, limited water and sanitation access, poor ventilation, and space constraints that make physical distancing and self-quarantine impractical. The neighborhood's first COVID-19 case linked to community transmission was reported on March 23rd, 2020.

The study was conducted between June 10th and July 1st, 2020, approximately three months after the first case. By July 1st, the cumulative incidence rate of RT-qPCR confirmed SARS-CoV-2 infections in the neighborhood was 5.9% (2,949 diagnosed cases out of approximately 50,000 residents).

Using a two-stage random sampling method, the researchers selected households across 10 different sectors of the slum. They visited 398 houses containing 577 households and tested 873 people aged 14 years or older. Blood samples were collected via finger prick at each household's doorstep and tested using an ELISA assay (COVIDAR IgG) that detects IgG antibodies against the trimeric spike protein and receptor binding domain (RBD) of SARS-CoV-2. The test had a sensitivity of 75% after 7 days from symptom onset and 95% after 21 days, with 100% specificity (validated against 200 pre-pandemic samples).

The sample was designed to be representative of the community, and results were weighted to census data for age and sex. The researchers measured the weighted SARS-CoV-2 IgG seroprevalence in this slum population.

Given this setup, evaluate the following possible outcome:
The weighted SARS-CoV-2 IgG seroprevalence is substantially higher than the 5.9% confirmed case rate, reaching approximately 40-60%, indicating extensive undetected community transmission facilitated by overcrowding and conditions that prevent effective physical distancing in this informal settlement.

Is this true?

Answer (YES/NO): YES